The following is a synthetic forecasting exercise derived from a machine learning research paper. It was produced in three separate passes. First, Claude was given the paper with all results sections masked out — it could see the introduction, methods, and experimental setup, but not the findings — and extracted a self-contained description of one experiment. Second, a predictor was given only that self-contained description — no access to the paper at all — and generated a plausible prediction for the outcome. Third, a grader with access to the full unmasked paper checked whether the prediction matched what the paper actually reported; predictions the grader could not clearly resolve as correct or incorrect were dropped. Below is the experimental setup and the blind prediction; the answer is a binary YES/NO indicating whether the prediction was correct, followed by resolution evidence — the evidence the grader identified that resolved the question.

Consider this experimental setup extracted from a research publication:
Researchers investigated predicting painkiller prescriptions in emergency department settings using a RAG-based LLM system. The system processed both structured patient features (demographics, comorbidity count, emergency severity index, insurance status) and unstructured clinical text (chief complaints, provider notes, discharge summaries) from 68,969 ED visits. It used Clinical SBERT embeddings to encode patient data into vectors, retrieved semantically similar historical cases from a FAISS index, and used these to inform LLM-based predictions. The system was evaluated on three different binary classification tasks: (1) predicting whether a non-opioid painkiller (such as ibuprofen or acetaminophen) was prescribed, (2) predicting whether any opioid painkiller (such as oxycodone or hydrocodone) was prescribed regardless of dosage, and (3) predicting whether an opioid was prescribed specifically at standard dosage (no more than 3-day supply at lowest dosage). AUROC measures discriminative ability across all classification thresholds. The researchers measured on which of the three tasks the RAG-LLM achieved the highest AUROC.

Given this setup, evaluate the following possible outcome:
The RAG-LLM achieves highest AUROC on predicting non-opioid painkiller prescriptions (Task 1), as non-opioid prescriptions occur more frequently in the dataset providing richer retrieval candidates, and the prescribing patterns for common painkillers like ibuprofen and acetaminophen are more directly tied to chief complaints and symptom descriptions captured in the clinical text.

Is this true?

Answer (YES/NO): NO